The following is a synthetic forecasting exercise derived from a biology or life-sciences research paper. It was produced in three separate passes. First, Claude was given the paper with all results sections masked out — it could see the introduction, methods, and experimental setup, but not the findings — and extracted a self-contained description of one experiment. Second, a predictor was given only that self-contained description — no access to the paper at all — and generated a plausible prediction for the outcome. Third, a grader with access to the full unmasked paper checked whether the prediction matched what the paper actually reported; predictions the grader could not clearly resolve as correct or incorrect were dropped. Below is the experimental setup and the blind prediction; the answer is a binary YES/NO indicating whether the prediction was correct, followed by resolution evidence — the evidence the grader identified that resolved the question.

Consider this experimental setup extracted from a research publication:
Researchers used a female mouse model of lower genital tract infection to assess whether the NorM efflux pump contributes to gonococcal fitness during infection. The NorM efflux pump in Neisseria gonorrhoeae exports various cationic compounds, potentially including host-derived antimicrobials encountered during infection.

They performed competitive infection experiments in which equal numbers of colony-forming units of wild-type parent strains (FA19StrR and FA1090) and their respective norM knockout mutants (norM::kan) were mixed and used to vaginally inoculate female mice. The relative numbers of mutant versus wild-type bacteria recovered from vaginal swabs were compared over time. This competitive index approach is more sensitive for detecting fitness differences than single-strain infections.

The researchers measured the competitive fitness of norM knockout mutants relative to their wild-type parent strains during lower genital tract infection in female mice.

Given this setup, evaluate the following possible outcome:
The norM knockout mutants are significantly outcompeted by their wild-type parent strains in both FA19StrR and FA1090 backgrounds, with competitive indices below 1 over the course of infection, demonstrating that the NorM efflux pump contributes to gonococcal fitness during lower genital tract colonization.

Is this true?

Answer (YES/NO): NO